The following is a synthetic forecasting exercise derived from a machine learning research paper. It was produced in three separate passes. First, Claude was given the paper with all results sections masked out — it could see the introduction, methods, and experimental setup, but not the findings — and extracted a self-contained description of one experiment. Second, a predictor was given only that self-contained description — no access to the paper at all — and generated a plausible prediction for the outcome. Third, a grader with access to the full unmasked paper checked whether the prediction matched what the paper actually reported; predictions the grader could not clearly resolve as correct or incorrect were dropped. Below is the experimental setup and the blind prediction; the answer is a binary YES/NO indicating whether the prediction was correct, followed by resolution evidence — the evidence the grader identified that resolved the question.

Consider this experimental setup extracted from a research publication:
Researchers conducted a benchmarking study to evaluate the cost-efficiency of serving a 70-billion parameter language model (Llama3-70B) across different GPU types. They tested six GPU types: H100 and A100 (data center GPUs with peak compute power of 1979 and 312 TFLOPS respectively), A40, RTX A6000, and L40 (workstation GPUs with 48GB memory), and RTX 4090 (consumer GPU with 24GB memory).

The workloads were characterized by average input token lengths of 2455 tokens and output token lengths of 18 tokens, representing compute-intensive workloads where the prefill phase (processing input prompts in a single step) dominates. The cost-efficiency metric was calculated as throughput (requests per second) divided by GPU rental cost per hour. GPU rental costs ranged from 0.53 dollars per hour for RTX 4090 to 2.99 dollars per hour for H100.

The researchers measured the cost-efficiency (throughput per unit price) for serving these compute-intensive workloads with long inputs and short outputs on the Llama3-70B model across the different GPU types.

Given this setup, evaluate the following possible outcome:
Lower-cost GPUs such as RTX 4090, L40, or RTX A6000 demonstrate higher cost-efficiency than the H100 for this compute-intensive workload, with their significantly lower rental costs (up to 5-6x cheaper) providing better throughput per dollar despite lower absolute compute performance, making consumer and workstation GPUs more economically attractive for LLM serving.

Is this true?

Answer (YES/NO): NO